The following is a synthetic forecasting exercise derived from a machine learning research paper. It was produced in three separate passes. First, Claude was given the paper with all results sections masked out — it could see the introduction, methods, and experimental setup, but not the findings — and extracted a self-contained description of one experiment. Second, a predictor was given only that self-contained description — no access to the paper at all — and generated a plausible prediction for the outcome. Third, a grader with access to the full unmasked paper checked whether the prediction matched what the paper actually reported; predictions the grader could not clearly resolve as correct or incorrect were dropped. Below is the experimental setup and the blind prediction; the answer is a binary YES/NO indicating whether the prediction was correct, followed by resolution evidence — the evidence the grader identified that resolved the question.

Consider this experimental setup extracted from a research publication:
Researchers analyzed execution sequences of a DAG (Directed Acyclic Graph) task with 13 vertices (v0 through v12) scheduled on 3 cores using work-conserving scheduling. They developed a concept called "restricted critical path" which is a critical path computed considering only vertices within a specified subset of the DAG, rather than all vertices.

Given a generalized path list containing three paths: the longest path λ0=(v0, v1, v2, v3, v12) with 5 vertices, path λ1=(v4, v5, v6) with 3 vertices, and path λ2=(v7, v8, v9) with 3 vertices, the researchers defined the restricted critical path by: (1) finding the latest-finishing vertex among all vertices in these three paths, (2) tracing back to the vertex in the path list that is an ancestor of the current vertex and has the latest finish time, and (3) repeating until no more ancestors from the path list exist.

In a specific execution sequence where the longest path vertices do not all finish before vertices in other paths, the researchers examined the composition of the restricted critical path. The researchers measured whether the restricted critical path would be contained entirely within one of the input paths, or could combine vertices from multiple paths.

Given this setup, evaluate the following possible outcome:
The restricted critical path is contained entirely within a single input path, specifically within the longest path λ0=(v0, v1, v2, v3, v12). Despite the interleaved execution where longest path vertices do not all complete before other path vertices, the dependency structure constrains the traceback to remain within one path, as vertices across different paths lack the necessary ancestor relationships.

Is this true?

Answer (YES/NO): NO